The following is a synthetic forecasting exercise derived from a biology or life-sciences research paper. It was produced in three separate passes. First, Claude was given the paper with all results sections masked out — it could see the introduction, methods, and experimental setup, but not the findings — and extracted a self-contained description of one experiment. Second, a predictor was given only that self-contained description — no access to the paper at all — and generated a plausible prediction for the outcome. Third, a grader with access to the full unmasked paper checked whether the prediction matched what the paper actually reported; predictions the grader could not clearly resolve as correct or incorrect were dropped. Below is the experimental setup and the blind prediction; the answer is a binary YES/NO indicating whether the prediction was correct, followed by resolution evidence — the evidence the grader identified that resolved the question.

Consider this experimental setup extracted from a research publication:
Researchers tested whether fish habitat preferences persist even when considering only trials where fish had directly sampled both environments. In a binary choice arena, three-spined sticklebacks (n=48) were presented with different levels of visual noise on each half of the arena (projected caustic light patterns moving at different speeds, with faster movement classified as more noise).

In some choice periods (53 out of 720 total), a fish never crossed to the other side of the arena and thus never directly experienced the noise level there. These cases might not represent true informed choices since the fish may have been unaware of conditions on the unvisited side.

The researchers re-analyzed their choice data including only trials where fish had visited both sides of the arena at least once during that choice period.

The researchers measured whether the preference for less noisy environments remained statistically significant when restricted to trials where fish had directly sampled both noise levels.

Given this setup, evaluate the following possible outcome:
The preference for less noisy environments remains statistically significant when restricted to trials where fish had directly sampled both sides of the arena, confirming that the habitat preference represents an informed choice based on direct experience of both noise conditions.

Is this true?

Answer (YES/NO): YES